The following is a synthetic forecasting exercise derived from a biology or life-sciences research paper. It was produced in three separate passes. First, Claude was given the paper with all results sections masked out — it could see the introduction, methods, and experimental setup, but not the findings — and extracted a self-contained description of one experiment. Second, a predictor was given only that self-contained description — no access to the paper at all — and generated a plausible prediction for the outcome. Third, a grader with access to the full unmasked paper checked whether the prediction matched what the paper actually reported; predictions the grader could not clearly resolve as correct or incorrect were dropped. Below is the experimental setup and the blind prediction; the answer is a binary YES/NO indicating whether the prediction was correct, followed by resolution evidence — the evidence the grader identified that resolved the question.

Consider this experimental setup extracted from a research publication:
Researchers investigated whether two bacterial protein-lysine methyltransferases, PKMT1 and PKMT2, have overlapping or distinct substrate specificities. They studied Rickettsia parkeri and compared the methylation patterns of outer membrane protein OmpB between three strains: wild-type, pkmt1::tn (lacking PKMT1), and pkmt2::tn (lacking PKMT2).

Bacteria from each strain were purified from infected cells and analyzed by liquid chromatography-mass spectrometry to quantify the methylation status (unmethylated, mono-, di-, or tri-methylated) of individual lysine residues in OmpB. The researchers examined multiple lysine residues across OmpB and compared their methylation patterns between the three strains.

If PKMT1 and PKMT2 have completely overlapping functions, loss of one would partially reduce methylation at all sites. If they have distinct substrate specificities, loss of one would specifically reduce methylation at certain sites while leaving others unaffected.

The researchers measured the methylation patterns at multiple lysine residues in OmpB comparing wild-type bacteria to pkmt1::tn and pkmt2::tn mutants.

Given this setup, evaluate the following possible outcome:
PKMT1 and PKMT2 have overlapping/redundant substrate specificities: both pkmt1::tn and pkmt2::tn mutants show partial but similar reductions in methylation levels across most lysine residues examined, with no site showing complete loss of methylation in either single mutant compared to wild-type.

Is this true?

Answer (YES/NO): NO